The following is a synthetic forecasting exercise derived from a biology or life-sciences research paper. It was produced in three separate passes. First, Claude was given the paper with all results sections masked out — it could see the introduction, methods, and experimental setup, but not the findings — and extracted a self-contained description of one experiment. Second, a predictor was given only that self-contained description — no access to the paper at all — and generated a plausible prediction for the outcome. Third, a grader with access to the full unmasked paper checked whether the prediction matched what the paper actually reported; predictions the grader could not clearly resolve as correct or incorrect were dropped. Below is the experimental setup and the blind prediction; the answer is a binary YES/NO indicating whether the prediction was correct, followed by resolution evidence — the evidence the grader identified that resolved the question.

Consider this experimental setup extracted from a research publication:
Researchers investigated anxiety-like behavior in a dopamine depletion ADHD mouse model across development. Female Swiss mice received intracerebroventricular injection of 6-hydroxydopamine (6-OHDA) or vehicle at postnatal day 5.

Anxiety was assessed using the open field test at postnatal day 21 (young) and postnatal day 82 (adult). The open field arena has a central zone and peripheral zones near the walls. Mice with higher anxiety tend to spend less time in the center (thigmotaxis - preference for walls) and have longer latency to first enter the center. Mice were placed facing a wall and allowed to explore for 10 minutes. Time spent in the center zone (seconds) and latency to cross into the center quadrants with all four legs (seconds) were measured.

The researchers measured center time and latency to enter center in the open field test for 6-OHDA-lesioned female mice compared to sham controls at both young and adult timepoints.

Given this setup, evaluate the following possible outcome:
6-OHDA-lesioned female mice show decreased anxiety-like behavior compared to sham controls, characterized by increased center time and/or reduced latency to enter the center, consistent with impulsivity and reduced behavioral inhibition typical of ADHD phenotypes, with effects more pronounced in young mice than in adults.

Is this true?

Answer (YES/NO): YES